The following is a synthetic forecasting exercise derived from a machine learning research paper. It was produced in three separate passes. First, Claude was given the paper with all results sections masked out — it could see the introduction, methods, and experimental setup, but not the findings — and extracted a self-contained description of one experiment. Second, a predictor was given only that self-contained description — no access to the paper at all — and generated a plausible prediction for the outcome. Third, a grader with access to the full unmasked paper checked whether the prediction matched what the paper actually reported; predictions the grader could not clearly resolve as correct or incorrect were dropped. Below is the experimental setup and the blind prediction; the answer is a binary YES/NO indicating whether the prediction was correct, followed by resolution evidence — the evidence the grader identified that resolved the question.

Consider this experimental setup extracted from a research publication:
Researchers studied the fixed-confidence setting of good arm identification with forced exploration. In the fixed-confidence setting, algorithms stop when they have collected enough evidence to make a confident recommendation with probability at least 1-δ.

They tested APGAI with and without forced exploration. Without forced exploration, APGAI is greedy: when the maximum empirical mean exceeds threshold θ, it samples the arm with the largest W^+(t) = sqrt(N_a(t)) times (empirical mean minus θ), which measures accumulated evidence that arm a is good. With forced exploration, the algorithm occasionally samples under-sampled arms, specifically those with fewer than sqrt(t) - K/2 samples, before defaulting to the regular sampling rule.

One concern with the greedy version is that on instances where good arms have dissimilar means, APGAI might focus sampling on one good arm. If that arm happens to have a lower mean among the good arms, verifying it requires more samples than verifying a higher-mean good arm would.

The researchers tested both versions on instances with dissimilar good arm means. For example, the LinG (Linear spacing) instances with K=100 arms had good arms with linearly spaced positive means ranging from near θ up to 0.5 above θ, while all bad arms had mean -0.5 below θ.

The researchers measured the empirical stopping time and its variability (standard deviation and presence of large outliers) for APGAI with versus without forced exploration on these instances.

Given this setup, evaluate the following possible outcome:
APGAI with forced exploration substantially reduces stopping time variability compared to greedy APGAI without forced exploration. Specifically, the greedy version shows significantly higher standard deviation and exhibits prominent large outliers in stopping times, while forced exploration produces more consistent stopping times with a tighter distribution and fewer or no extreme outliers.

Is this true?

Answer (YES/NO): YES